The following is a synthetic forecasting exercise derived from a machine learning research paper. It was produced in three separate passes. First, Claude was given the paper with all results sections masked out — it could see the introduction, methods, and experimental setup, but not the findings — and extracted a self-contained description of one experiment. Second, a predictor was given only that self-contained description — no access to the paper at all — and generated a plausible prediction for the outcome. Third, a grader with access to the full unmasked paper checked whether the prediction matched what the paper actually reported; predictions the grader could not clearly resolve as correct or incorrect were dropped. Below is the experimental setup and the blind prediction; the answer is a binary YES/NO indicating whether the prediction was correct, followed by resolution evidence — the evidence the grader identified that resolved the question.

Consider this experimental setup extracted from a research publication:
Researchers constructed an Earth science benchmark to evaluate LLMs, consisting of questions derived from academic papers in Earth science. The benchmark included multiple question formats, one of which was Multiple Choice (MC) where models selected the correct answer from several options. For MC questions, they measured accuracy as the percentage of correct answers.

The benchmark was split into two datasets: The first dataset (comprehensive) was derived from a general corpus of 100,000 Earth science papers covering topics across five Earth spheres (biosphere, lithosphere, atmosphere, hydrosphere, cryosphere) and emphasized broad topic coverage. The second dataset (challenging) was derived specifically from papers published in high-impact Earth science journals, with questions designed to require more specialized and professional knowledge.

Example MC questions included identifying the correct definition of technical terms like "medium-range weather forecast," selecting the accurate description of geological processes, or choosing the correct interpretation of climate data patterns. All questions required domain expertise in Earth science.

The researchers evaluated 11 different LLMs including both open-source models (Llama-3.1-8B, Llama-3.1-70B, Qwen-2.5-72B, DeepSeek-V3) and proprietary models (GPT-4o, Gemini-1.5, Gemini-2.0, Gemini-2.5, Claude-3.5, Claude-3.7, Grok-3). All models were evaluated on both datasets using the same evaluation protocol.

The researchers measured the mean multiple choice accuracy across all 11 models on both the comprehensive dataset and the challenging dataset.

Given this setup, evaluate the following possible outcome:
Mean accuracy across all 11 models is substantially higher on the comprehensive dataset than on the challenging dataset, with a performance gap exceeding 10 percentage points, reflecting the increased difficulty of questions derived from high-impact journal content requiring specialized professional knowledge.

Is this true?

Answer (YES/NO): YES